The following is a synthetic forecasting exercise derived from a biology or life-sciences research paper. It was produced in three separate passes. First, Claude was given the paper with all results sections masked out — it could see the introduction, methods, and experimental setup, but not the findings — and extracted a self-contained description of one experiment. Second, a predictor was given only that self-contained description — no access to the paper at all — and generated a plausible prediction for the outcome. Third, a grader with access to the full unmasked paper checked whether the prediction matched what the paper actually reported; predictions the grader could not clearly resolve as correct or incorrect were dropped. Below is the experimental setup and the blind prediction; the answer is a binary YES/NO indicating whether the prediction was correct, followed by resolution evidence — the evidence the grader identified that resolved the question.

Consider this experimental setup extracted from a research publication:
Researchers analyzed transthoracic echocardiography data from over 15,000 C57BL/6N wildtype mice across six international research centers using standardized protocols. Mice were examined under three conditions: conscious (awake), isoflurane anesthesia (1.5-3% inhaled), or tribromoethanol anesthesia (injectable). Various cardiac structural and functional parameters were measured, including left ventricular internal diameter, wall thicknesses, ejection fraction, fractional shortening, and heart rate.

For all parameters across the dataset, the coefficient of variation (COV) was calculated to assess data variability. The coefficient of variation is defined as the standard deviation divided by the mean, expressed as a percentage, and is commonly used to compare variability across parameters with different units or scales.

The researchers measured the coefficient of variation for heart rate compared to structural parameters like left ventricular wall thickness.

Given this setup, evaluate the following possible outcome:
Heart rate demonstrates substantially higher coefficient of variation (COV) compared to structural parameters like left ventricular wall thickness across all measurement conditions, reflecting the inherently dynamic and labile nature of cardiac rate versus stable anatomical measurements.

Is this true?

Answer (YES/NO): NO